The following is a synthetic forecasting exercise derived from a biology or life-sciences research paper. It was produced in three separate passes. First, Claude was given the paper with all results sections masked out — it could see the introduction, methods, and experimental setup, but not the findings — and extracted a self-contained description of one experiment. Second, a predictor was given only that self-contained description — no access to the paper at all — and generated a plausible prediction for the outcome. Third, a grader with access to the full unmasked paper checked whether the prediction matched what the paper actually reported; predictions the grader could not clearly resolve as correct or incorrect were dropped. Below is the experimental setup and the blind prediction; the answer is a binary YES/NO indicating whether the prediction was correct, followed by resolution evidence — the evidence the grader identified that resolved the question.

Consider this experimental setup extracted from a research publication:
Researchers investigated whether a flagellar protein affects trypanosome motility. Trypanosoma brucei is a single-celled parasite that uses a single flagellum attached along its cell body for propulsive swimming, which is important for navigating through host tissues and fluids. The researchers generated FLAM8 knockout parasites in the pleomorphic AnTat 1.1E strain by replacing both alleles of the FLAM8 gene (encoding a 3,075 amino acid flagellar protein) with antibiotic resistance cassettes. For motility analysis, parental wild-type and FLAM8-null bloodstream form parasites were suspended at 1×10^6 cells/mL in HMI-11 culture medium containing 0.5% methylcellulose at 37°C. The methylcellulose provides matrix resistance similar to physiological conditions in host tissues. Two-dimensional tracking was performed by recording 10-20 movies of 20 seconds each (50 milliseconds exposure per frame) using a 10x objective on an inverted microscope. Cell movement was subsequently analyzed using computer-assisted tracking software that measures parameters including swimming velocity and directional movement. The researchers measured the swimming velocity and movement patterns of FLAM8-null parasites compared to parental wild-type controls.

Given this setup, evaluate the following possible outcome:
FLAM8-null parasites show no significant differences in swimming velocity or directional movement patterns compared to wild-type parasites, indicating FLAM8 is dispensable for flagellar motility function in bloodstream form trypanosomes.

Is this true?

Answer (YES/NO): YES